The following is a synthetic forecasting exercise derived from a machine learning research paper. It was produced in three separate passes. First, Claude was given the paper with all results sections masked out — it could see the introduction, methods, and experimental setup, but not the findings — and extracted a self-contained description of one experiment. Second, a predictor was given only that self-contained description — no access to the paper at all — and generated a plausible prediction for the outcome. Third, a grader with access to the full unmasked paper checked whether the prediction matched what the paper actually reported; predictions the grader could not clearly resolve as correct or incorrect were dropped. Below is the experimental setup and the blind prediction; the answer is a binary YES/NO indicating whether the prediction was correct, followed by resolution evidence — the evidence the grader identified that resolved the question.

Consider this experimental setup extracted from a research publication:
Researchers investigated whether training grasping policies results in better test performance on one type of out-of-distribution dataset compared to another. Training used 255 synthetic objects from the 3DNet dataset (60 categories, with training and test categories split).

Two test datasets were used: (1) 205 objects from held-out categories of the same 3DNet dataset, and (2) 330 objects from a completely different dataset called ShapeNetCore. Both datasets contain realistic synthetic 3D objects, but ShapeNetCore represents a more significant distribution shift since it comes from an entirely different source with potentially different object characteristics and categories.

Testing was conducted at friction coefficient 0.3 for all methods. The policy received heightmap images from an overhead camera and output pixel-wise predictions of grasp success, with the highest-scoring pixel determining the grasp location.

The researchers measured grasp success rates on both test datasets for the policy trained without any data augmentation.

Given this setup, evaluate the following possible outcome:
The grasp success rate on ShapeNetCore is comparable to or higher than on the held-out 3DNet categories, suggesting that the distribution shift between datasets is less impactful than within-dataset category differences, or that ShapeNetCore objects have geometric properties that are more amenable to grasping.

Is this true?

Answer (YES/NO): NO